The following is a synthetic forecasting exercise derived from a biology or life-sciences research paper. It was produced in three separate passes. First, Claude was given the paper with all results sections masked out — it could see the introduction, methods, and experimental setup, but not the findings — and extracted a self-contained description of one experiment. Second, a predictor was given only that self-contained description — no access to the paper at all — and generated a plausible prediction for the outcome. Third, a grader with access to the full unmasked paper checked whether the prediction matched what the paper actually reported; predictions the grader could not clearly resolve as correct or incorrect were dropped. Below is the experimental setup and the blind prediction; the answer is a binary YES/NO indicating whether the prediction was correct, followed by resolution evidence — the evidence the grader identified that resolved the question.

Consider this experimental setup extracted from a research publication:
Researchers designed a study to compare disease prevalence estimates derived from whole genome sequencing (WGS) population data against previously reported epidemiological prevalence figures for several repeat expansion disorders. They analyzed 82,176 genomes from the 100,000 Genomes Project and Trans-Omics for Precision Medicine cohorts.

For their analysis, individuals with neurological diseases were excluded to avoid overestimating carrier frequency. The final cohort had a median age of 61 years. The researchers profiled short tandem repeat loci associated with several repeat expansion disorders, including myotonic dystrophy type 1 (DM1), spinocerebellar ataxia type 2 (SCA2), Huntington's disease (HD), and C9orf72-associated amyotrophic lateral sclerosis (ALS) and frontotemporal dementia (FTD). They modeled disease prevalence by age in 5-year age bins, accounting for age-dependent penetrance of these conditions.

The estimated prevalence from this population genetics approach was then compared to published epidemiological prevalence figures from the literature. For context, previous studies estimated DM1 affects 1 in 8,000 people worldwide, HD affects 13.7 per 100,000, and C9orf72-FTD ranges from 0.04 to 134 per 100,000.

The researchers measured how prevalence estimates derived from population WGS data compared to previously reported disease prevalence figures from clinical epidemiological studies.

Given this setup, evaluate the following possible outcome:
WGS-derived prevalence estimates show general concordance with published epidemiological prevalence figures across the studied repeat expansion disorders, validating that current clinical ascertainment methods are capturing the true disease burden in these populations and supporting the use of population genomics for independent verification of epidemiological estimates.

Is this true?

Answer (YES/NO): NO